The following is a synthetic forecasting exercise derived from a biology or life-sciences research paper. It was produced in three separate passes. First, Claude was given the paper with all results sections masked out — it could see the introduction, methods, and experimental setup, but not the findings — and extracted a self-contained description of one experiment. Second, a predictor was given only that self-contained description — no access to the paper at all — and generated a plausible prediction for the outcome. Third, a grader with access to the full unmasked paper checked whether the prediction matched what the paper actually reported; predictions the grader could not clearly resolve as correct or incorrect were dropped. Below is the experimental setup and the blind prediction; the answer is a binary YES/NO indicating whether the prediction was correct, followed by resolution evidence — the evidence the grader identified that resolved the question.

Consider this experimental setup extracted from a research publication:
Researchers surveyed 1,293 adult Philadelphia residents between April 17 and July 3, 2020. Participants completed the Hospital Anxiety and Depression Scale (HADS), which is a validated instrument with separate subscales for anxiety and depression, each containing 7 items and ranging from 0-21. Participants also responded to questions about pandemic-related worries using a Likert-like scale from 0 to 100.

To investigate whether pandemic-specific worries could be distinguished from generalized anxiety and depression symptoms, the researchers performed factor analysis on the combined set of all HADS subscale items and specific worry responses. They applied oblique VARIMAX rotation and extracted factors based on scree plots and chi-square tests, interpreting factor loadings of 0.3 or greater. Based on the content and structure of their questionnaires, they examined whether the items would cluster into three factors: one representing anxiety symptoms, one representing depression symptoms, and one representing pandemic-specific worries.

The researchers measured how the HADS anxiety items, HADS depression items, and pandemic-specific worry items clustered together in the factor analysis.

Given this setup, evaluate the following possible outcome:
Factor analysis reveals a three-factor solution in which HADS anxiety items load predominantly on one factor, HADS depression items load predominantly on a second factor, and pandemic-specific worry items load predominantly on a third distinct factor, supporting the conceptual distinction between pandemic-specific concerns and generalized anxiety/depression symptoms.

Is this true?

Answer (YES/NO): NO